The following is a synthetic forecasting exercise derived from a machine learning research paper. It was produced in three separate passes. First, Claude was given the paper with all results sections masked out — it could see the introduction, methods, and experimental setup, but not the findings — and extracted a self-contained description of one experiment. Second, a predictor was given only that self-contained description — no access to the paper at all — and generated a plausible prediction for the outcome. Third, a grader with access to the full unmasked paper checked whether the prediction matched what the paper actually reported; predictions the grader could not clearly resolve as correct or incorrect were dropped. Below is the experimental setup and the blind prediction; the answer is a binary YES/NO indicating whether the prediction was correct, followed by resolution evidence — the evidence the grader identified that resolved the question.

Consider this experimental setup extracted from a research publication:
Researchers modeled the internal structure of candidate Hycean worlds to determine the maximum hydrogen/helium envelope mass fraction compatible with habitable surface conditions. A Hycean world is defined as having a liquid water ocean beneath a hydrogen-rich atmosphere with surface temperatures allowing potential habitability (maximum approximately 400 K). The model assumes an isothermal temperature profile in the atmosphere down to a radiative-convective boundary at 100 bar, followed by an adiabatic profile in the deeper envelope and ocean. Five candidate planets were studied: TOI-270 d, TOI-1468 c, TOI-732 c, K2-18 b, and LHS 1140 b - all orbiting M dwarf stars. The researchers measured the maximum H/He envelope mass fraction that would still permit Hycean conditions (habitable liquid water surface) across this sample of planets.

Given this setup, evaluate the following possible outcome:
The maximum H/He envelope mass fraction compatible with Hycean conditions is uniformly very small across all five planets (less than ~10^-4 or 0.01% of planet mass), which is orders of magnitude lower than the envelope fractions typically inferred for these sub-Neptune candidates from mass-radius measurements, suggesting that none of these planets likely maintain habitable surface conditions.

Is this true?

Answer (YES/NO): NO